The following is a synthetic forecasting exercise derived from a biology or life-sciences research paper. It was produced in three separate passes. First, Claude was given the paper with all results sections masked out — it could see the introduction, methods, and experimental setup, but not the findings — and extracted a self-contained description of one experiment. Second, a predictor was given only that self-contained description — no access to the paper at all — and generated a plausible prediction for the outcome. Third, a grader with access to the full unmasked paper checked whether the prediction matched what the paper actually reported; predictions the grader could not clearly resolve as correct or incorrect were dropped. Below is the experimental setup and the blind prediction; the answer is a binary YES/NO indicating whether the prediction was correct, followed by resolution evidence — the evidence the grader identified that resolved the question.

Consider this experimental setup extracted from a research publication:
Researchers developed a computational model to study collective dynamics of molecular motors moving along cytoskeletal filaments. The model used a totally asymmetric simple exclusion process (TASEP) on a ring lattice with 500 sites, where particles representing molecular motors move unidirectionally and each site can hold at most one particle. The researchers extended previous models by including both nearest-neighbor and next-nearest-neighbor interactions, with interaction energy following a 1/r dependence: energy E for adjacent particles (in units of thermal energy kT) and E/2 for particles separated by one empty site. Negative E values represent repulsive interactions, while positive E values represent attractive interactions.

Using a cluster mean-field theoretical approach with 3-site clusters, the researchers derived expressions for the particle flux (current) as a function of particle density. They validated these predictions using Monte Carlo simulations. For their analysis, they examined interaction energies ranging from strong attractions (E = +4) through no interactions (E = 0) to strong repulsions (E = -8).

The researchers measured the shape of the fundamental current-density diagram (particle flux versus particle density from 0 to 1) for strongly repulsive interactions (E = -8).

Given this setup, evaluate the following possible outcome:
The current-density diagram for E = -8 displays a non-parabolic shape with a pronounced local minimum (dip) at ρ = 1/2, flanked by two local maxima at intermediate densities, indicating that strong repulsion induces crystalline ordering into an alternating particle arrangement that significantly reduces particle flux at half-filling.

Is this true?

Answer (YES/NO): NO